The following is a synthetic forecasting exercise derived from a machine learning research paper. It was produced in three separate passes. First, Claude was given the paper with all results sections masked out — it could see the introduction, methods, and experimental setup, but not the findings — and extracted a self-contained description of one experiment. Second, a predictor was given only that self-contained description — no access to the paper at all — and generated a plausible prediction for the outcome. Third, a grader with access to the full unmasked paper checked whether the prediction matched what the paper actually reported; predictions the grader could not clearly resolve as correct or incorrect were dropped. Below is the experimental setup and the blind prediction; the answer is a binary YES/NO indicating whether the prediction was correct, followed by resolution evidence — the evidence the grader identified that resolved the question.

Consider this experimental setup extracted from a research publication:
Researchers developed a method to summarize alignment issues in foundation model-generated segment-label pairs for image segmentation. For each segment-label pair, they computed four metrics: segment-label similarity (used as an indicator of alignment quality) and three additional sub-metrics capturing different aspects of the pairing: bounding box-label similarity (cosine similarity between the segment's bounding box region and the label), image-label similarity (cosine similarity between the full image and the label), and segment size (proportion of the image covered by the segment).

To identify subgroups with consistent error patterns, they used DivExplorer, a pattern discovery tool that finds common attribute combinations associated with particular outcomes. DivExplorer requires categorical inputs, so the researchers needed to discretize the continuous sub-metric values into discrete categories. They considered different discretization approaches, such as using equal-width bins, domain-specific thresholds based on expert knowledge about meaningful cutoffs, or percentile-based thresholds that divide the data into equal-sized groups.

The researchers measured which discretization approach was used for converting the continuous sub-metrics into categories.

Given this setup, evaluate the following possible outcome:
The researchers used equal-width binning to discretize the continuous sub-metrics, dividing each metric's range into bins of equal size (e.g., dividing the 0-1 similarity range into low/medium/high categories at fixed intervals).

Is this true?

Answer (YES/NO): NO